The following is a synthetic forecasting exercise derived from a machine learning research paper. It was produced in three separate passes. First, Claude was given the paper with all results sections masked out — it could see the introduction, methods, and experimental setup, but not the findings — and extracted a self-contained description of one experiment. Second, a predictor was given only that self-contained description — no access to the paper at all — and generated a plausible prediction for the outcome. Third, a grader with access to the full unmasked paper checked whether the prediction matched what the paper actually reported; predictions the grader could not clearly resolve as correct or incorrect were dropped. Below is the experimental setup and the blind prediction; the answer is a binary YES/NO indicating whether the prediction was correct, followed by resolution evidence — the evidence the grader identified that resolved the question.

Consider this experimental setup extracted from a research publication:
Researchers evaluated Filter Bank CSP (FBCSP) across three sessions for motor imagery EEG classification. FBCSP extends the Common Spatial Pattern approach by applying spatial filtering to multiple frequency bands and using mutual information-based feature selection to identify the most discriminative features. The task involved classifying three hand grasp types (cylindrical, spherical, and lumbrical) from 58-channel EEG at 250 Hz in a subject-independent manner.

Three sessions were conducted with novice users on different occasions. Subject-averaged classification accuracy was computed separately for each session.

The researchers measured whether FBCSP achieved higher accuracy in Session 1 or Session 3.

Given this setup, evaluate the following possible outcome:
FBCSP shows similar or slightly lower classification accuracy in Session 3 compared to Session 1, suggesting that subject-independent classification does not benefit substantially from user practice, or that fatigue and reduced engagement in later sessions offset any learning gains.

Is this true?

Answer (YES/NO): YES